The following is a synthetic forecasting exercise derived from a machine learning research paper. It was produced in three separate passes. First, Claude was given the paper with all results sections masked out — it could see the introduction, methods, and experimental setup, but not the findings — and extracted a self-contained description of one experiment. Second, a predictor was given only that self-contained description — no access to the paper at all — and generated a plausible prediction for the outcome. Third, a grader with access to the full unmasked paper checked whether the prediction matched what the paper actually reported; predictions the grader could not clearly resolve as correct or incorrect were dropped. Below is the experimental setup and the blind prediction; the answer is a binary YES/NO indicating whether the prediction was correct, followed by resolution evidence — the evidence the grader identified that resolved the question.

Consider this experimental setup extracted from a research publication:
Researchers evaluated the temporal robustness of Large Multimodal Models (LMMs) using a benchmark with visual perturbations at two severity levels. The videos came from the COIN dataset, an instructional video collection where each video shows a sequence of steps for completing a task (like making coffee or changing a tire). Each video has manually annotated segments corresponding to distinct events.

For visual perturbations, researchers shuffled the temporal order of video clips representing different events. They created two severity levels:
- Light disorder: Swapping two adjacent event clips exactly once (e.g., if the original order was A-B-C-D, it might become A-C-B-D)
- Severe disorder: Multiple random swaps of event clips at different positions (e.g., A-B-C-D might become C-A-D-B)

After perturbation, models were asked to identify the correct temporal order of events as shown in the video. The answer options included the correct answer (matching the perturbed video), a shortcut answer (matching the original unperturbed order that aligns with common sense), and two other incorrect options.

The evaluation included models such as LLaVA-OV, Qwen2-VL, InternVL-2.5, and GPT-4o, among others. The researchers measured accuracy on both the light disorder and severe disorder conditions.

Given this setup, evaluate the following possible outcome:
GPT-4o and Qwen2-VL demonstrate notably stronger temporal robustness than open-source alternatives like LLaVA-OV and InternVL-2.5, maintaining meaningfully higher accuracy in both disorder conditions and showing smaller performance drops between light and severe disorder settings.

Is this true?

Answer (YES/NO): NO